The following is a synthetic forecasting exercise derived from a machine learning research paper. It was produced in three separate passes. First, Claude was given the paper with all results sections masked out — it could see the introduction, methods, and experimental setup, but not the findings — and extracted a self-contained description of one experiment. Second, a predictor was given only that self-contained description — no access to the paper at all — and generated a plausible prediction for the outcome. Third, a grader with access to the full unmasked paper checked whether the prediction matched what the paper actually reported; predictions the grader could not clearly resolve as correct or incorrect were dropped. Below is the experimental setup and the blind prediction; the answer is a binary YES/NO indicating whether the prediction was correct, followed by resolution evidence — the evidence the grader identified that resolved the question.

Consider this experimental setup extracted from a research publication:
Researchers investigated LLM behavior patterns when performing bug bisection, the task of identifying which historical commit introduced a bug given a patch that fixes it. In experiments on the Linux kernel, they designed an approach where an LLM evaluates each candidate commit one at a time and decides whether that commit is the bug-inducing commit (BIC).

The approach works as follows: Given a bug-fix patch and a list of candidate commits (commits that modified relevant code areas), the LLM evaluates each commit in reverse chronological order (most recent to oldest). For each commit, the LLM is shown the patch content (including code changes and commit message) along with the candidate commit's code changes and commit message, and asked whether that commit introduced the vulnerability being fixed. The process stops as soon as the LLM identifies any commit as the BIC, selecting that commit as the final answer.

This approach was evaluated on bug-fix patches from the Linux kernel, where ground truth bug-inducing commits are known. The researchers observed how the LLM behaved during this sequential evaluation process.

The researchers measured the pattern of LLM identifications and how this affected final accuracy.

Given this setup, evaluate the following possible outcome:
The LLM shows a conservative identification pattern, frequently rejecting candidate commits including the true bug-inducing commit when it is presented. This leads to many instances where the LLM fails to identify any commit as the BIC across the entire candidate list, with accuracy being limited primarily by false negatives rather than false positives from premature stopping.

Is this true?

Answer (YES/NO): NO